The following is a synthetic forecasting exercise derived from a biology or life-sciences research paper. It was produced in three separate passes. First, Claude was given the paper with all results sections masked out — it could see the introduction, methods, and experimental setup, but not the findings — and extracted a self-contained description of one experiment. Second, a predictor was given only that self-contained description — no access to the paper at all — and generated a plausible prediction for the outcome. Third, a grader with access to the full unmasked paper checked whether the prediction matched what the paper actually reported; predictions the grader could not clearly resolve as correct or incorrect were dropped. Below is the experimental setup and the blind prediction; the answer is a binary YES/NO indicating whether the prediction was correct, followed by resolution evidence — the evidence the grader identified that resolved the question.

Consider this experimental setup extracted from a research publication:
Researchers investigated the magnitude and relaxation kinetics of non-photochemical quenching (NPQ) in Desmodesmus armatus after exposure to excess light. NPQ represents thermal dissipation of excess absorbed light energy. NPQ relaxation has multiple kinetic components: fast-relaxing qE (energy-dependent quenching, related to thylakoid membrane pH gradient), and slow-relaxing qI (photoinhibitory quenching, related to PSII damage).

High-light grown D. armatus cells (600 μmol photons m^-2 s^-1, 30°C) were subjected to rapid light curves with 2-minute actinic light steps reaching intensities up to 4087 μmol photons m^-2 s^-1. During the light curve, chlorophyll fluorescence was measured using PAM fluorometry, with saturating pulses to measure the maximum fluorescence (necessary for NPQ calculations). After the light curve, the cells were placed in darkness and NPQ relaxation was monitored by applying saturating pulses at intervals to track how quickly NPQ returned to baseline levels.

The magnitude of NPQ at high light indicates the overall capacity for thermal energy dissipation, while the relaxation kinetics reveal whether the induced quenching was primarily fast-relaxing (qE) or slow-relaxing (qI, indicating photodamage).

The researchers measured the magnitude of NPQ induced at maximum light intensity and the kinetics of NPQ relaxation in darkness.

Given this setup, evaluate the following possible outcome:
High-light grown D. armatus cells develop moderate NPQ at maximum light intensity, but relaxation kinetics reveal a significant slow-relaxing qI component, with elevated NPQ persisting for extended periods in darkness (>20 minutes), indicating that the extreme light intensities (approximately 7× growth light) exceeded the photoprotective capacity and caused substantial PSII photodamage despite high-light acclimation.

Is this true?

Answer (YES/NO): NO